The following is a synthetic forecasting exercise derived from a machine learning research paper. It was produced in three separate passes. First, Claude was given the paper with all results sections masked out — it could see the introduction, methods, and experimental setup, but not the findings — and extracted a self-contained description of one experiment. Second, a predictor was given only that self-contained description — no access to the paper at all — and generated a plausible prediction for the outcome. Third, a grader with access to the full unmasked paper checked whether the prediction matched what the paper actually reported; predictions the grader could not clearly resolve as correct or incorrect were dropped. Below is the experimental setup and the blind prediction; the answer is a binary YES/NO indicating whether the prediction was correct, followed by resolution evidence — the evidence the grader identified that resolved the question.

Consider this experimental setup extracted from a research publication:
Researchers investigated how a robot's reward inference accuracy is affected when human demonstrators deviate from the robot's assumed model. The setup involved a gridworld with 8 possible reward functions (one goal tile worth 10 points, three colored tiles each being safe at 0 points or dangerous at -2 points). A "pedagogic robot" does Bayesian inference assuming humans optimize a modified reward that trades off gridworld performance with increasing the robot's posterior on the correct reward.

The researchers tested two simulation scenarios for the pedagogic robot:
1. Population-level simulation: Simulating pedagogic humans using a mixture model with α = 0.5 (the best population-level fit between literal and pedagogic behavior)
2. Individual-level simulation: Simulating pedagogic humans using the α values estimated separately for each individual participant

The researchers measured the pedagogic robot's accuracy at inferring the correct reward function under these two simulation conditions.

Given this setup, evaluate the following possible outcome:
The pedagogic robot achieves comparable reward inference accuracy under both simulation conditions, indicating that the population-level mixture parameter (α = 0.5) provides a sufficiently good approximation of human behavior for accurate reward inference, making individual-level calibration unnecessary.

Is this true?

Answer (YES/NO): NO